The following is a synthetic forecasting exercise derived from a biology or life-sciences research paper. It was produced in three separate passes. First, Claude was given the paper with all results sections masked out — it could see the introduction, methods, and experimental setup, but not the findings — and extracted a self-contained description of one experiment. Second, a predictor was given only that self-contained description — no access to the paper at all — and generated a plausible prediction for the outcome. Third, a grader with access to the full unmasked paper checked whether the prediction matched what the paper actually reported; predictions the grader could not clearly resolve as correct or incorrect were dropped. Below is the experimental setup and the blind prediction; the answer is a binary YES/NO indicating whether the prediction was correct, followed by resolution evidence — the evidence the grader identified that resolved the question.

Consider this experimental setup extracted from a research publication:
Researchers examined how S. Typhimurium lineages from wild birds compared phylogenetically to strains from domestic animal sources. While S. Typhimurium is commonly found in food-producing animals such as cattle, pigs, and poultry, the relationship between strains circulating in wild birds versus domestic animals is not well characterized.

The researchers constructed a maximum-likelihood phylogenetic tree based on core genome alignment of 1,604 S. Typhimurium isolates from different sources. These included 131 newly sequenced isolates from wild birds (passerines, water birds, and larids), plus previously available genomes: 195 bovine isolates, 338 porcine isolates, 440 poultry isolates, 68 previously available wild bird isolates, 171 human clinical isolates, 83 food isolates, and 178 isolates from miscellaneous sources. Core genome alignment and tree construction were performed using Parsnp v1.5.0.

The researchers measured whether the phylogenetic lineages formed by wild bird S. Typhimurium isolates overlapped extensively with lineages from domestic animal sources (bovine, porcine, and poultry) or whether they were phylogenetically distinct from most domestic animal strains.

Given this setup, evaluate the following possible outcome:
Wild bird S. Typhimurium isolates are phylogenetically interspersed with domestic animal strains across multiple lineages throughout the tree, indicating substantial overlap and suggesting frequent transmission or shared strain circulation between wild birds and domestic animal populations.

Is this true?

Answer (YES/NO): NO